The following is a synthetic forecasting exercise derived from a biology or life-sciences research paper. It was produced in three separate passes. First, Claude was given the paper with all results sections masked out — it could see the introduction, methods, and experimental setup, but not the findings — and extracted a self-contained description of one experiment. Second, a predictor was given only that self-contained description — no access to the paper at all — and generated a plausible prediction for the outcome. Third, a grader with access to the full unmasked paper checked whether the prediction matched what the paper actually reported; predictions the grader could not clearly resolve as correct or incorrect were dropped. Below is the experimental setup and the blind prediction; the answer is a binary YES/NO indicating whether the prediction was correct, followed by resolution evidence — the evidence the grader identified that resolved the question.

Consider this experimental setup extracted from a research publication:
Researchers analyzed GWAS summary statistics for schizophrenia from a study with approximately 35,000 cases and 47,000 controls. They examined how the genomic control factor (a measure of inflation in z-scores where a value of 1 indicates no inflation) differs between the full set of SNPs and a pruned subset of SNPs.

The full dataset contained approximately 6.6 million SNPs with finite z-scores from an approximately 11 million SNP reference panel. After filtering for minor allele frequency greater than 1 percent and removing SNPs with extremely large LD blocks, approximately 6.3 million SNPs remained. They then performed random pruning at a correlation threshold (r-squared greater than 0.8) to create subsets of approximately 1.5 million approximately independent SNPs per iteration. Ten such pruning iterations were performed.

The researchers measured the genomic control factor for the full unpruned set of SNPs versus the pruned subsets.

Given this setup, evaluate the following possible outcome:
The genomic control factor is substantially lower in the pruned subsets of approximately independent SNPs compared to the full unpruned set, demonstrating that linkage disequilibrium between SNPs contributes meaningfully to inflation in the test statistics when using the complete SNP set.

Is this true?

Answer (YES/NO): YES